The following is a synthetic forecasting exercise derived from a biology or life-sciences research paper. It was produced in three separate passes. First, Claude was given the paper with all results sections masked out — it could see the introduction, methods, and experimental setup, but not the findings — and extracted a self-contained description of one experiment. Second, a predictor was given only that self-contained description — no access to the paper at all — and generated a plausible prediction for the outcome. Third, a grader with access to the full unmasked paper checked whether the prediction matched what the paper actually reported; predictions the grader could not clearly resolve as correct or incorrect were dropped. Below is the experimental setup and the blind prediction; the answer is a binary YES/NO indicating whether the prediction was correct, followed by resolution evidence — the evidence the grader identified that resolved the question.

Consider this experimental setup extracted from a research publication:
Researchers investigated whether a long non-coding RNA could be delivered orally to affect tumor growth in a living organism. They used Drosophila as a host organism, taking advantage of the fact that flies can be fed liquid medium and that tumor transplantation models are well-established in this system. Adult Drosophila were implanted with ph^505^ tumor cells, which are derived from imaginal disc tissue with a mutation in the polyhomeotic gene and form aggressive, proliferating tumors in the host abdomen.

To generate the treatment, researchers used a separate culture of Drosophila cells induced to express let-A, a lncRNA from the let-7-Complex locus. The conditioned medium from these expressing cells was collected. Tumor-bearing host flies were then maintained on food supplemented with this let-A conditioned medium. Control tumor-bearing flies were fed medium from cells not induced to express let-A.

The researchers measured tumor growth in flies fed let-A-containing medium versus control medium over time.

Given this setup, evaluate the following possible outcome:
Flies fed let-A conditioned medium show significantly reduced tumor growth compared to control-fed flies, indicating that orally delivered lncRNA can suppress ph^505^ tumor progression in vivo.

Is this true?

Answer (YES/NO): YES